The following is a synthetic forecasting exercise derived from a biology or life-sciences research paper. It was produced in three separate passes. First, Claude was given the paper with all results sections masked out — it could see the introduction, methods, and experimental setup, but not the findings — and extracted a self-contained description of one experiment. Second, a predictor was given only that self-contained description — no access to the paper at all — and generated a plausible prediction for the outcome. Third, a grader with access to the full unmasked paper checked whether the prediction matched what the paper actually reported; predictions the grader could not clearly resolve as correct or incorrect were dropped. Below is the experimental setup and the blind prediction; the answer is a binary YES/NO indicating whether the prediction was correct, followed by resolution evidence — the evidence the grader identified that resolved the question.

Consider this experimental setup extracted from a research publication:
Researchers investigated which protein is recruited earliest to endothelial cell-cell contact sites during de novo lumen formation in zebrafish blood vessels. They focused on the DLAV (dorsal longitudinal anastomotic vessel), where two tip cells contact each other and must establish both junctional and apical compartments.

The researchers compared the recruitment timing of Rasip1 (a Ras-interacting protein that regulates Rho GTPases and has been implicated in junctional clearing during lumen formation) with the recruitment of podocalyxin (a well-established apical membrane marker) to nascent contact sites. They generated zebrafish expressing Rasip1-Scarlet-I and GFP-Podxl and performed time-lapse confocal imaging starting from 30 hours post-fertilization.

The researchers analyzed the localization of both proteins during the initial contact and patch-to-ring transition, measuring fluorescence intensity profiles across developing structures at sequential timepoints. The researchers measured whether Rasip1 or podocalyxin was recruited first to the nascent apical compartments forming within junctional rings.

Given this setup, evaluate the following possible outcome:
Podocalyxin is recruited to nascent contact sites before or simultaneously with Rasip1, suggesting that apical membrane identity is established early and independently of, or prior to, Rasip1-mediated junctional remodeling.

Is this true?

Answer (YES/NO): NO